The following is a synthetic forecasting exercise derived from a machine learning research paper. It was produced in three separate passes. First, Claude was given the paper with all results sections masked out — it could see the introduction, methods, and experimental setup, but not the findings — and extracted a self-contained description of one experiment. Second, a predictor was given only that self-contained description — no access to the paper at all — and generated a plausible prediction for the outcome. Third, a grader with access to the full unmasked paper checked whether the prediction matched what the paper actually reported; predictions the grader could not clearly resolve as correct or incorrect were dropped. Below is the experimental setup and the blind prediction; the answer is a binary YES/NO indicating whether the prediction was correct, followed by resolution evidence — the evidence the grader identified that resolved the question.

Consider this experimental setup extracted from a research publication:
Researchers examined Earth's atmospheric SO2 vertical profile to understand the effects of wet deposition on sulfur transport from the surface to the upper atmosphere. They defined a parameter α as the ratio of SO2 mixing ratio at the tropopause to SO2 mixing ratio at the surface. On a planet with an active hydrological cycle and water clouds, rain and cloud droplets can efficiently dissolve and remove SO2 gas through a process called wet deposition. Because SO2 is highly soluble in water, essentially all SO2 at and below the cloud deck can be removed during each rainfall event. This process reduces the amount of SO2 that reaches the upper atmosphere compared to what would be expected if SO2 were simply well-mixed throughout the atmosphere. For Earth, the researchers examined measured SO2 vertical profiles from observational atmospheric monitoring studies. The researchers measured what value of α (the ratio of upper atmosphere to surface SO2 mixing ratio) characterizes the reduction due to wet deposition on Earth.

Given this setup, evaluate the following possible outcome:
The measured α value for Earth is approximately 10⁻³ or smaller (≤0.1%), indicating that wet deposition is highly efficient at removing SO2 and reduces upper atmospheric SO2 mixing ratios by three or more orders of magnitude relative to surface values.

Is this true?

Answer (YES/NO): NO